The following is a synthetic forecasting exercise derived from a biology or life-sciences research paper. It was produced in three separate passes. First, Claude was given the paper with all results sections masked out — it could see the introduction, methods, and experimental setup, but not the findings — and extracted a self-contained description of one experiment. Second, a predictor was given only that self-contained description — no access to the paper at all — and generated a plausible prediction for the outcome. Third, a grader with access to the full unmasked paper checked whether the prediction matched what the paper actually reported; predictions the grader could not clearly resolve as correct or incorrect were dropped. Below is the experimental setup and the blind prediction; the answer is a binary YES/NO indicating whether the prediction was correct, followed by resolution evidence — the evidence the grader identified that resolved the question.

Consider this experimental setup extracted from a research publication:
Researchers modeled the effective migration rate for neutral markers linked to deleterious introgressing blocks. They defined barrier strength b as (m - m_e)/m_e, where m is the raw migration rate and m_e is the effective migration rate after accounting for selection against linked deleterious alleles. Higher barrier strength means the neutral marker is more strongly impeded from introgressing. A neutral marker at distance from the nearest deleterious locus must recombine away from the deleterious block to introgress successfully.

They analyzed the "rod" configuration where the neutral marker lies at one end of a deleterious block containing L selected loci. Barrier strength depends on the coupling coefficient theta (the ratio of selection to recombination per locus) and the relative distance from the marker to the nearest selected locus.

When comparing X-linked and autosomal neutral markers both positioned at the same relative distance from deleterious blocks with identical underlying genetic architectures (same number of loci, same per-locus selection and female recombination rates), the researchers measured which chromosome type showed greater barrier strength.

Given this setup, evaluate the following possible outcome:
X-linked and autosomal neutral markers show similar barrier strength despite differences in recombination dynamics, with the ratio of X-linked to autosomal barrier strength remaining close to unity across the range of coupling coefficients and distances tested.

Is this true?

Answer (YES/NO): NO